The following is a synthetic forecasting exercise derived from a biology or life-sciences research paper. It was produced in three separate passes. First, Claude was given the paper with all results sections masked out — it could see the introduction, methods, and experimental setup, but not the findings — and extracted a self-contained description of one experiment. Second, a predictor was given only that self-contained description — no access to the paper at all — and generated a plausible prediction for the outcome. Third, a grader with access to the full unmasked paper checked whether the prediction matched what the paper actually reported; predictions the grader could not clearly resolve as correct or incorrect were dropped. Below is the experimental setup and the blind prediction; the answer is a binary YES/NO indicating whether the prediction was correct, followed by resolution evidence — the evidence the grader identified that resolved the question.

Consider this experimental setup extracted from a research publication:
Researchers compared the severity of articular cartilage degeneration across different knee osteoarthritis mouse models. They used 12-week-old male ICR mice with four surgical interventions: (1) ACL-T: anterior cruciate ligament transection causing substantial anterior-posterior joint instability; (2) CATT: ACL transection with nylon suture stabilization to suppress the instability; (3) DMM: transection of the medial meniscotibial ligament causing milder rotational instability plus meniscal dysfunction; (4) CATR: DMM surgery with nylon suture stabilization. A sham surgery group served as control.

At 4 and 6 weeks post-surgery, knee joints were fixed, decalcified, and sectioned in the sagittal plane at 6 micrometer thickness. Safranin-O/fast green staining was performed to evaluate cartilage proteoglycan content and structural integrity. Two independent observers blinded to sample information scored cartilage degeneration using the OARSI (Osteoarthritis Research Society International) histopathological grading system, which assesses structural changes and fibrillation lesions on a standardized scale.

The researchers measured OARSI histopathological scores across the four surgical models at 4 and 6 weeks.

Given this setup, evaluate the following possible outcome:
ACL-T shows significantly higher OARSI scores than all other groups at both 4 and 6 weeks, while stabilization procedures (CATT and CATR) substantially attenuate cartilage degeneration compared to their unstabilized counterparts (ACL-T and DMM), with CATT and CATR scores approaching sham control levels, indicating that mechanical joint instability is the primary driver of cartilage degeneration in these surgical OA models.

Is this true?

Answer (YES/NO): NO